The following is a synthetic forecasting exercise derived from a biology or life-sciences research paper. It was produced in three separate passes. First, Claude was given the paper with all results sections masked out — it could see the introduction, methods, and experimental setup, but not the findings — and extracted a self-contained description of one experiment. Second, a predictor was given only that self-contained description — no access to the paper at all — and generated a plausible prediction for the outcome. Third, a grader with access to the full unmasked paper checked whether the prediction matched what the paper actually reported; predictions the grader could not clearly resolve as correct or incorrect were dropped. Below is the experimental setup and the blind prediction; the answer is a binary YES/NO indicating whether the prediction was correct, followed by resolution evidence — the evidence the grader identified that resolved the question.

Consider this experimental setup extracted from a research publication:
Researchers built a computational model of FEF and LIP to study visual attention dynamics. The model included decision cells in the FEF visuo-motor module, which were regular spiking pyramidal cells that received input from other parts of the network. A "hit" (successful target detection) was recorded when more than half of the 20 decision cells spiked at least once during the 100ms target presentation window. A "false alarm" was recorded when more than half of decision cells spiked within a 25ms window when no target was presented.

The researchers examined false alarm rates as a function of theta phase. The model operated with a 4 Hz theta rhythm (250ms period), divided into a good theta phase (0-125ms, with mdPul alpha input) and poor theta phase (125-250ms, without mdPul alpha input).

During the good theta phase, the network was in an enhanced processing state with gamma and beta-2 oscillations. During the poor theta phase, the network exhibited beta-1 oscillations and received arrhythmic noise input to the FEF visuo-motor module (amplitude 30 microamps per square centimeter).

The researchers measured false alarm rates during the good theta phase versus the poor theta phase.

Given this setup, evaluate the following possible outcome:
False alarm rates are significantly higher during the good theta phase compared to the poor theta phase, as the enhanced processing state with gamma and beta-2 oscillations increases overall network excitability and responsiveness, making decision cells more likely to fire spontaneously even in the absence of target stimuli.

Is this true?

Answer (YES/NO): NO